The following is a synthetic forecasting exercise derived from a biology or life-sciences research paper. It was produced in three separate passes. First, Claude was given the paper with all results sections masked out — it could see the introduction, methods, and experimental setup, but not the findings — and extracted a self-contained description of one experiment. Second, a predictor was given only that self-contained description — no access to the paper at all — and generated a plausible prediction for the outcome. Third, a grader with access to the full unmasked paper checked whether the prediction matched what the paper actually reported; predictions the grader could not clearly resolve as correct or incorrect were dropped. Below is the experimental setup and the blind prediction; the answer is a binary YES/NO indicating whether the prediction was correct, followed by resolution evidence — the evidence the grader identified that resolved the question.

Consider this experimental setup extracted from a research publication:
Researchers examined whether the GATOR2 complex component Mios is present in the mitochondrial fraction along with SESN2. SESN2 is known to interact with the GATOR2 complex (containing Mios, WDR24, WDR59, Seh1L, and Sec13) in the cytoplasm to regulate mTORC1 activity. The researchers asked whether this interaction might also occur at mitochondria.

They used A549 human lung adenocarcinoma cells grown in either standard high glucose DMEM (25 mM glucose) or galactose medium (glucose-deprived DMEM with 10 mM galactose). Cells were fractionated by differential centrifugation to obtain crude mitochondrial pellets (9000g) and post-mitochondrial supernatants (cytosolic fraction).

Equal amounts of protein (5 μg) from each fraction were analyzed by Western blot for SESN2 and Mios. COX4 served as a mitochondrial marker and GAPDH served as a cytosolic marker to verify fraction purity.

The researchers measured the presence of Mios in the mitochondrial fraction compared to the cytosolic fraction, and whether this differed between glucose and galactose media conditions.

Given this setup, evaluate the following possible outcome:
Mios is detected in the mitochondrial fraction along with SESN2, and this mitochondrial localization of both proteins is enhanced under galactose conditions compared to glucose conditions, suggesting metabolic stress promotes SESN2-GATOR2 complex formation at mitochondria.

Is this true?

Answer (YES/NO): NO